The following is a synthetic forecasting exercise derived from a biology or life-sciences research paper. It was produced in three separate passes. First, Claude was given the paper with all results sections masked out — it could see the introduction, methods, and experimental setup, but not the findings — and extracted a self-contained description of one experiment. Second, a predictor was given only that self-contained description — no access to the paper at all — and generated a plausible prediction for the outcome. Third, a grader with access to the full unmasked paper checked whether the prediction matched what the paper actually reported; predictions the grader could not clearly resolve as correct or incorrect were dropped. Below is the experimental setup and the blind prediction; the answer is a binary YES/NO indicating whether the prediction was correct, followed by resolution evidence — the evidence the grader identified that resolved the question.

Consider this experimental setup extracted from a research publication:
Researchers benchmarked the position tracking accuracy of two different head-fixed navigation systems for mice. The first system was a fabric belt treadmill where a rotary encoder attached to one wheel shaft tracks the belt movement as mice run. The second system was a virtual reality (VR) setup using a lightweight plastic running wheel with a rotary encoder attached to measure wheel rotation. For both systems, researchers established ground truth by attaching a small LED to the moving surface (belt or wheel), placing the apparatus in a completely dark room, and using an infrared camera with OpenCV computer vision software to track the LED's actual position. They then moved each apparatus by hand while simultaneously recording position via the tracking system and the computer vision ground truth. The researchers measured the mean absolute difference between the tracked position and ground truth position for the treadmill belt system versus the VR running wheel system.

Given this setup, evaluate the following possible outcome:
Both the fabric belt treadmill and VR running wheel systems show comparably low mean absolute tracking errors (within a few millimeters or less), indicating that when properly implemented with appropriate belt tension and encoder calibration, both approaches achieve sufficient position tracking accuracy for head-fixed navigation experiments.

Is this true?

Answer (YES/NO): NO